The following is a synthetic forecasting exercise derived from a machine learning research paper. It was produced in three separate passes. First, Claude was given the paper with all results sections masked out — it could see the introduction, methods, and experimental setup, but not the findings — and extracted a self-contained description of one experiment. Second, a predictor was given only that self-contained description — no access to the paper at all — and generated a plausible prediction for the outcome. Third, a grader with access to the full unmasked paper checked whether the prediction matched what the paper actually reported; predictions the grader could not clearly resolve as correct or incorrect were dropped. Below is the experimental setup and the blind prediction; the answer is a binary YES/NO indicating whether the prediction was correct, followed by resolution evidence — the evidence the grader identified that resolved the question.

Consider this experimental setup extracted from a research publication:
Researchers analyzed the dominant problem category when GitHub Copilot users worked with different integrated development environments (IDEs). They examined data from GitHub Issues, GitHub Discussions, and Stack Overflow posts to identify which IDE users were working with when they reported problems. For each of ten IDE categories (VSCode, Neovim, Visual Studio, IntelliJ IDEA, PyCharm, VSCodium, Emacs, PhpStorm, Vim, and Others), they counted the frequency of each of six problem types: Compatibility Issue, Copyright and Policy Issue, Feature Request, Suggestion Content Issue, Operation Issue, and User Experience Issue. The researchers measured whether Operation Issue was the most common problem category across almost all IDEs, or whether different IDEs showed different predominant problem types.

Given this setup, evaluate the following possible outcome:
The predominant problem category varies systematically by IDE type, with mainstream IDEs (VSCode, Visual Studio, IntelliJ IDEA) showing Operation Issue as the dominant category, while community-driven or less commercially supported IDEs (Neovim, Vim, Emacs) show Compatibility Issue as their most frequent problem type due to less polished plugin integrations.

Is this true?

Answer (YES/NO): NO